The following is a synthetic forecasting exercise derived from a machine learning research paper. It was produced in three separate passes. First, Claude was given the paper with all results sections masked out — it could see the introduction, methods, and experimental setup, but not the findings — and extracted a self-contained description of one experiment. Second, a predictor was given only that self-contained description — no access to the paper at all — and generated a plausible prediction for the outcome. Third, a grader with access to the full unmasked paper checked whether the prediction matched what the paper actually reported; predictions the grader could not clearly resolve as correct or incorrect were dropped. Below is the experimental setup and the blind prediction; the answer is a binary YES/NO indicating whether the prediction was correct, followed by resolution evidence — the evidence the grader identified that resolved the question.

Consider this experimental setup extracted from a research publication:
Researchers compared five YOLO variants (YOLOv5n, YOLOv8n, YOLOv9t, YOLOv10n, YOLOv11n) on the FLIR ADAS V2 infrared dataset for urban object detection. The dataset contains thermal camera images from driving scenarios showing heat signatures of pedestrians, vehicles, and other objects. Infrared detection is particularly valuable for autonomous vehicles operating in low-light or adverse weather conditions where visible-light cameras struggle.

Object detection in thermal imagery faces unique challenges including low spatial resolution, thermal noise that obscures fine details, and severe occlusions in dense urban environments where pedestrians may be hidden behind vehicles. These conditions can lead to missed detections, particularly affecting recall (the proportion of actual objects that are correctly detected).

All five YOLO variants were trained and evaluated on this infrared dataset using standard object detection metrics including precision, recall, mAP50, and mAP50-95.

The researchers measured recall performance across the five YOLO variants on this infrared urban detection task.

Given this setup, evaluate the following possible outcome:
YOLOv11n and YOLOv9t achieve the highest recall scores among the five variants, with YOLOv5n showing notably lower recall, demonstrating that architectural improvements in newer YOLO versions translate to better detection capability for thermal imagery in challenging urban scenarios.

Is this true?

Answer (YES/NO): NO